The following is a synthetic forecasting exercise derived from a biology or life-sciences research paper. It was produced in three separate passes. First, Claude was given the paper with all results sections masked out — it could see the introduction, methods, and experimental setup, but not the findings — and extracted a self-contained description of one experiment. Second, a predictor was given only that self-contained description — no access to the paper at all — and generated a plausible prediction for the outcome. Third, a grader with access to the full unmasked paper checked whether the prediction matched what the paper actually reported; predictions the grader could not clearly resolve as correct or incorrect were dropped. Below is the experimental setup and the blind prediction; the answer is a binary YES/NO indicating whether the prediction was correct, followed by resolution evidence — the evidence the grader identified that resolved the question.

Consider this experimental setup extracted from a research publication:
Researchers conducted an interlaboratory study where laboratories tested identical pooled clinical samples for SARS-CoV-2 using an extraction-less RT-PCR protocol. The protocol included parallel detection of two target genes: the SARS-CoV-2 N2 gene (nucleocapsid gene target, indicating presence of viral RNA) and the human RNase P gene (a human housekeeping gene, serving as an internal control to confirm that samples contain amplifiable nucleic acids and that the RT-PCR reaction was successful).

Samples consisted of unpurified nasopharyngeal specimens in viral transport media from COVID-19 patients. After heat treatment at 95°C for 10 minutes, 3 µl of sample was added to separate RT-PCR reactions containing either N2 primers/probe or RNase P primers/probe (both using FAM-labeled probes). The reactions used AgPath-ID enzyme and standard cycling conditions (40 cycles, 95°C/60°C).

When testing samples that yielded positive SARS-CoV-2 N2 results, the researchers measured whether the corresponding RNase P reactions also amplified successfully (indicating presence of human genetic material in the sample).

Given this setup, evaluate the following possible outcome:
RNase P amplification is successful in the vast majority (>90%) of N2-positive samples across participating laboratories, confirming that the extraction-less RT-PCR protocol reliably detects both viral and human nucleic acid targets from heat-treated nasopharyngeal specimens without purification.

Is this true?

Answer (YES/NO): YES